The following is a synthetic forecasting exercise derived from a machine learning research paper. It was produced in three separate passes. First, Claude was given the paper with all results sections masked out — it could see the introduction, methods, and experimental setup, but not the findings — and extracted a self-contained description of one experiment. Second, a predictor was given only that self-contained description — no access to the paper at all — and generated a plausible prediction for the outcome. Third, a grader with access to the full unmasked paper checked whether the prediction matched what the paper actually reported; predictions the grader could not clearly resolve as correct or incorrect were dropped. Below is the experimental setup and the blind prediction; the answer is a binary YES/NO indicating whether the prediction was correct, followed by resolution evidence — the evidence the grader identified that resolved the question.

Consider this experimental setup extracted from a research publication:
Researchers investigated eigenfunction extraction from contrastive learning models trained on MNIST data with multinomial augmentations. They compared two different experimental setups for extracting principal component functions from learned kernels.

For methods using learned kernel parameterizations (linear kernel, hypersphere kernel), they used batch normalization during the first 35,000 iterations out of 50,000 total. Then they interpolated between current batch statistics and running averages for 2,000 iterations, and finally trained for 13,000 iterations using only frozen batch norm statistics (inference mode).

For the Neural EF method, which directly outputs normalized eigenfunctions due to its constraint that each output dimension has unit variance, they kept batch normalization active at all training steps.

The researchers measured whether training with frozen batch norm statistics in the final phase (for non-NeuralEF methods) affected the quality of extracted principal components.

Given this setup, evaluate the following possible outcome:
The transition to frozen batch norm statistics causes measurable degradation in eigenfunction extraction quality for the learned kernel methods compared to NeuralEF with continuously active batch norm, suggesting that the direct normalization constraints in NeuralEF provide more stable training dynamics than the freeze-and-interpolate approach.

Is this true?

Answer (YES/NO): NO